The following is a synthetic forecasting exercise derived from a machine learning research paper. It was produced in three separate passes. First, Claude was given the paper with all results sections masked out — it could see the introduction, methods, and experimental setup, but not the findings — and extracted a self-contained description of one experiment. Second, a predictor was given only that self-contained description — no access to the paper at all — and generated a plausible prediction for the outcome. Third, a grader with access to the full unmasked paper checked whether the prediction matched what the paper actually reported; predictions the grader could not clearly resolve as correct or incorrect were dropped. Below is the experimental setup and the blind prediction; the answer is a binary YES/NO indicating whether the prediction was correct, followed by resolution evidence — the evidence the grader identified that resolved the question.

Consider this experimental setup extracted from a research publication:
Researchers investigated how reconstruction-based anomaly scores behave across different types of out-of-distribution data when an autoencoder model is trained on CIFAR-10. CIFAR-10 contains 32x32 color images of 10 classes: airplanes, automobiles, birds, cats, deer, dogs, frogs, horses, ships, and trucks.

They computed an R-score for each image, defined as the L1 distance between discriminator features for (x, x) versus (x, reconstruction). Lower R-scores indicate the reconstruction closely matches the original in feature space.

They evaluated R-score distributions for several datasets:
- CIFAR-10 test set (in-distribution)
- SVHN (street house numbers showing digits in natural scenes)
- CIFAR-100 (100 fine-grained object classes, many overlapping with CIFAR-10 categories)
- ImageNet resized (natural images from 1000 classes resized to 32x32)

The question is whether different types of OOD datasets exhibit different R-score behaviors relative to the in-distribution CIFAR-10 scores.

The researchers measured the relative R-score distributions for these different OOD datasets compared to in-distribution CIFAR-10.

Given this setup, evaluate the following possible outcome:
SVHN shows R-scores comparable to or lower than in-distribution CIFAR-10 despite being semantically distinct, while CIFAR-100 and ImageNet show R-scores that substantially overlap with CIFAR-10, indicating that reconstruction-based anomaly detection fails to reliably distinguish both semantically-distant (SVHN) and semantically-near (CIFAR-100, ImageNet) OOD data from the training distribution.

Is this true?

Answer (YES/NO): NO